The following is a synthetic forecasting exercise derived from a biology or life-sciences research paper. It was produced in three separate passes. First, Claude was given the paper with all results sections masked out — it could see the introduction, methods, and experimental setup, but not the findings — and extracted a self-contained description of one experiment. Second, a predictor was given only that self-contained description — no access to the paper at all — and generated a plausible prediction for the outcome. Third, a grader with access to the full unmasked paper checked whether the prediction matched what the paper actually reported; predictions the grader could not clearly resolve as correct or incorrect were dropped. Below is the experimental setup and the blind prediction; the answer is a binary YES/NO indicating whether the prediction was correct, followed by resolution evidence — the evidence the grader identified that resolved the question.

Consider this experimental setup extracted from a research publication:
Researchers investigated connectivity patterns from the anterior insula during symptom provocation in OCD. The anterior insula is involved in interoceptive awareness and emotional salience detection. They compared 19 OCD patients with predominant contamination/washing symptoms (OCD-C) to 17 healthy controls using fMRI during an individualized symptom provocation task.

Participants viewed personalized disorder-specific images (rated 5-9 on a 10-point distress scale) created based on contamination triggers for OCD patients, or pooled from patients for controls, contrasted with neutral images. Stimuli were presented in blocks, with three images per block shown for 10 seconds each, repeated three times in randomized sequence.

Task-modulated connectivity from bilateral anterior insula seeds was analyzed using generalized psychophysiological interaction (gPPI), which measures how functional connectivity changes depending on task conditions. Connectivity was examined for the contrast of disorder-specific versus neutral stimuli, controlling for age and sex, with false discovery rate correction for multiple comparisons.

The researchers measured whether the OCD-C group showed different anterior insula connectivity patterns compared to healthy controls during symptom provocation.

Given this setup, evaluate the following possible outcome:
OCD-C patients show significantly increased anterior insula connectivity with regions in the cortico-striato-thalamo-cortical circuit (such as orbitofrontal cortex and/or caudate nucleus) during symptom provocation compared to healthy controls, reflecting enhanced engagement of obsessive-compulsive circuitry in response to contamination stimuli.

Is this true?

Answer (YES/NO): NO